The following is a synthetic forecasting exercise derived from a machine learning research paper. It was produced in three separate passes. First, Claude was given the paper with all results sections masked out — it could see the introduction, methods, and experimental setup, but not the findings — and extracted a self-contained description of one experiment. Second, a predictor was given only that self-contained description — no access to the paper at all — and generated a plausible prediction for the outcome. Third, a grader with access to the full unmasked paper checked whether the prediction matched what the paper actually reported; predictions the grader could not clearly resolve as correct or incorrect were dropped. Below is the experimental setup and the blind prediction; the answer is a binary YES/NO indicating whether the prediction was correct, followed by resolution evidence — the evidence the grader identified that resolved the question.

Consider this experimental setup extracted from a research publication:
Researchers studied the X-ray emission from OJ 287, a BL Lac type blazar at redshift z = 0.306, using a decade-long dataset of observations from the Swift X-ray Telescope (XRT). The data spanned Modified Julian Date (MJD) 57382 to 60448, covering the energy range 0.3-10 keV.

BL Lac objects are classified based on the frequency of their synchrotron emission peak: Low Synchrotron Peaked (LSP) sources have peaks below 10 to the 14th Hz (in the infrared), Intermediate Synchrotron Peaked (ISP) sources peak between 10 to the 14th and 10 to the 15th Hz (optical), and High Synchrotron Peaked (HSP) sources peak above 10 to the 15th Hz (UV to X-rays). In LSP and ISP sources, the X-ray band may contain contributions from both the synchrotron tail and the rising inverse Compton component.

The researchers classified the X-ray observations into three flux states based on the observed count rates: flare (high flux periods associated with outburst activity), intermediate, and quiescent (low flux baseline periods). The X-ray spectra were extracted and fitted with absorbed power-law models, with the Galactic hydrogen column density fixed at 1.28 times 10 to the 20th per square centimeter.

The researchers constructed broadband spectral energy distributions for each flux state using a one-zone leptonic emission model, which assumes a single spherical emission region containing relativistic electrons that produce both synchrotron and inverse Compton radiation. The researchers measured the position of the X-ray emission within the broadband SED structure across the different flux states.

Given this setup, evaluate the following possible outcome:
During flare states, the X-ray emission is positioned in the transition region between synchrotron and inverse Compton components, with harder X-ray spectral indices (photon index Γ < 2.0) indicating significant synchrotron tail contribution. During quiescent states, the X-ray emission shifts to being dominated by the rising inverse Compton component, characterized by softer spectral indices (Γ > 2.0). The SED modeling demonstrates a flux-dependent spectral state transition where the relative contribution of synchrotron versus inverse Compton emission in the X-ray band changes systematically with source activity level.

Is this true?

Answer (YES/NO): NO